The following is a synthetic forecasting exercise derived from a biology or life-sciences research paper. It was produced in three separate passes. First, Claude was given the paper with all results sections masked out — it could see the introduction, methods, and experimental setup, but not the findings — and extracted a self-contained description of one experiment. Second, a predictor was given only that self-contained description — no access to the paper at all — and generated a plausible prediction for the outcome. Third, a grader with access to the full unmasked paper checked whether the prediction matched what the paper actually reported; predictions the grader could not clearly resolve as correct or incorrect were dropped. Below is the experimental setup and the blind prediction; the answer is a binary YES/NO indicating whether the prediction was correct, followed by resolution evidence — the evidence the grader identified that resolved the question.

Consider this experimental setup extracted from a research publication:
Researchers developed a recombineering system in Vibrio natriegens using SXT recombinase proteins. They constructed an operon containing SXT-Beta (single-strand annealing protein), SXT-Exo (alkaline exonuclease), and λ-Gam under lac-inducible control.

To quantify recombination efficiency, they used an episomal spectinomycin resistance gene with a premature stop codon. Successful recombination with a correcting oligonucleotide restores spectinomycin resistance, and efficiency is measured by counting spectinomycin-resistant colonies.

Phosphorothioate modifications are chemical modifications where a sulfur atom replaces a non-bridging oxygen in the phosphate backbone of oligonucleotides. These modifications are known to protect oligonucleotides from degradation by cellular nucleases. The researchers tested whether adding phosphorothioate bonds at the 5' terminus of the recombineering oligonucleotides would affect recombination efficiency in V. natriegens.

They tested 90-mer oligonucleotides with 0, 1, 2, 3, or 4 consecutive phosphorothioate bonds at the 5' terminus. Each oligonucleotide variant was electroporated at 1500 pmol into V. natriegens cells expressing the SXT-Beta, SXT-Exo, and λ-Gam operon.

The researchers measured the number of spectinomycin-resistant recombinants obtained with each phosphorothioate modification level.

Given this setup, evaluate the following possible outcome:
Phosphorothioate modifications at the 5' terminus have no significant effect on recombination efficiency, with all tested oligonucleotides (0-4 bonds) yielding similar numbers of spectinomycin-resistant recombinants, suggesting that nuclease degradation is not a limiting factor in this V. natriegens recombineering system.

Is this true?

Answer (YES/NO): NO